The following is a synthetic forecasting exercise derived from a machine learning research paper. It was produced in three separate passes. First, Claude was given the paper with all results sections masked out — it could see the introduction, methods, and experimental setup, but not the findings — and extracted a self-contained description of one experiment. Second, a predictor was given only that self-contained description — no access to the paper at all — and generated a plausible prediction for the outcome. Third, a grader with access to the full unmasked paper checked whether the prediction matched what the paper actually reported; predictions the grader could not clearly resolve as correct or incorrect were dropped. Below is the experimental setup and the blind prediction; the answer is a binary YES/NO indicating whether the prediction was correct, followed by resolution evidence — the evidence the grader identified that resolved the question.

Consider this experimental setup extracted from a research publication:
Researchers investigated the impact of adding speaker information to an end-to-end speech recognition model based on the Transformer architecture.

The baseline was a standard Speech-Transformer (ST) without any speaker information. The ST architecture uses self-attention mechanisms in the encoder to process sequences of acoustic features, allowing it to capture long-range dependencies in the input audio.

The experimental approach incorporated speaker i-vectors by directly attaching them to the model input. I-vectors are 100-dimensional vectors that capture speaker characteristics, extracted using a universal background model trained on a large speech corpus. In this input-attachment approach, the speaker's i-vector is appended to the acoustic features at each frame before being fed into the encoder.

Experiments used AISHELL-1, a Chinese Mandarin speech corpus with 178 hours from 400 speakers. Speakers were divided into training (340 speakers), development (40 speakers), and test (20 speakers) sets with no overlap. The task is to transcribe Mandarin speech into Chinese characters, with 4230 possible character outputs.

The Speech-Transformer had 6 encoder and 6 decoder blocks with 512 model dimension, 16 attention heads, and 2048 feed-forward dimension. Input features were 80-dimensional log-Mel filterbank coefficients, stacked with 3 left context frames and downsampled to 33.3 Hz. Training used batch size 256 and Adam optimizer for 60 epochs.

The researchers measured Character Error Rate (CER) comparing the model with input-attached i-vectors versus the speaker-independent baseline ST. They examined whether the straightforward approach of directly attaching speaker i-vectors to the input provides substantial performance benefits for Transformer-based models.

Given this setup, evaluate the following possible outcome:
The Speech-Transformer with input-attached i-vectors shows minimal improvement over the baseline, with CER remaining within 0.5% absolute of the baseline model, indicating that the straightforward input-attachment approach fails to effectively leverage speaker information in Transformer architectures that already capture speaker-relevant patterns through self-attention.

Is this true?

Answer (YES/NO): YES